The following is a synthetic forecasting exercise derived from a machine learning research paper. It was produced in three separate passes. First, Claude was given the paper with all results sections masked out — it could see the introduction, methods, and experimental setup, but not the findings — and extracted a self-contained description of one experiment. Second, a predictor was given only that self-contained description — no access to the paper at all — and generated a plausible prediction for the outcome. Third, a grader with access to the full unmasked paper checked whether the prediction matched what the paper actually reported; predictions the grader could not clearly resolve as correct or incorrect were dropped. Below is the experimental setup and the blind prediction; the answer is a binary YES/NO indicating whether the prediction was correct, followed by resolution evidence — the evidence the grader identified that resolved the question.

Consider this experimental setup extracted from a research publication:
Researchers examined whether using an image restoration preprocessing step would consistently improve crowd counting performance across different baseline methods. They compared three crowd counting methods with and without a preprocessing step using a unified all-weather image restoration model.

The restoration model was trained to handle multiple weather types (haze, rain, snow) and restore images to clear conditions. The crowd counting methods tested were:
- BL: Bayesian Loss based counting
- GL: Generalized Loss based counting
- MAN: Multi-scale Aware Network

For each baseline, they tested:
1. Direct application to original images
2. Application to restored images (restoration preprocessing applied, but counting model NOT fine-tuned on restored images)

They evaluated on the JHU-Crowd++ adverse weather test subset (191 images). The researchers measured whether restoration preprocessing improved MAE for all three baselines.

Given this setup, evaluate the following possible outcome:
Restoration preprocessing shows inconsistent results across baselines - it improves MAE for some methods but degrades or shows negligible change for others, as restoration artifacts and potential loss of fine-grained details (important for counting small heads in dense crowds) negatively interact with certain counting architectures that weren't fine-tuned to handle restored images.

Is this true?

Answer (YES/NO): YES